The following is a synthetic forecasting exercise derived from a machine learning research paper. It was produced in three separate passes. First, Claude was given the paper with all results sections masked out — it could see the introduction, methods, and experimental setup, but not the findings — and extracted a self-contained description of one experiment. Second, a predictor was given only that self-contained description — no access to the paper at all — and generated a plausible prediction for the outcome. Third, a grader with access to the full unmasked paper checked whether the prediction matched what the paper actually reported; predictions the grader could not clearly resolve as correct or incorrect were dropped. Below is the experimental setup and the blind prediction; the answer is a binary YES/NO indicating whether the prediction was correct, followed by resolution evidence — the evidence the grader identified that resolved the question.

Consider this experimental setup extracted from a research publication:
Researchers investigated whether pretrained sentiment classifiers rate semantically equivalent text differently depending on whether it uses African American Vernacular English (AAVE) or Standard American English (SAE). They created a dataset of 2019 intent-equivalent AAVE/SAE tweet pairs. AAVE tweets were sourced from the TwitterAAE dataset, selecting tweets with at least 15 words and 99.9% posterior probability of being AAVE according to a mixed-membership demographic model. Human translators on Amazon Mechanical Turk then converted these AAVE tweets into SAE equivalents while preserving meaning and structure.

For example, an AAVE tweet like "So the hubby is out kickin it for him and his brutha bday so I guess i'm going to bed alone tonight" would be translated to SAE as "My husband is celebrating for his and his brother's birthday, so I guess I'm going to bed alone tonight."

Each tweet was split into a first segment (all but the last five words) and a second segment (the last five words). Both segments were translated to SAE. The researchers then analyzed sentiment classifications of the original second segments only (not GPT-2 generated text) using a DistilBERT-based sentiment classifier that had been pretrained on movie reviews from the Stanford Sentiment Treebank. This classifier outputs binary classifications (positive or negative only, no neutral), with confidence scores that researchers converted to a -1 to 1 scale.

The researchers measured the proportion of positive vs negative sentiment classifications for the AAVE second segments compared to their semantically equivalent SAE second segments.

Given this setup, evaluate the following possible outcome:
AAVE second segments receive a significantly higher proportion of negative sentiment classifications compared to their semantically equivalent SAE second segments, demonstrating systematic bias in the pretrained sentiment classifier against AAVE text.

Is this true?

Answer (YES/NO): YES